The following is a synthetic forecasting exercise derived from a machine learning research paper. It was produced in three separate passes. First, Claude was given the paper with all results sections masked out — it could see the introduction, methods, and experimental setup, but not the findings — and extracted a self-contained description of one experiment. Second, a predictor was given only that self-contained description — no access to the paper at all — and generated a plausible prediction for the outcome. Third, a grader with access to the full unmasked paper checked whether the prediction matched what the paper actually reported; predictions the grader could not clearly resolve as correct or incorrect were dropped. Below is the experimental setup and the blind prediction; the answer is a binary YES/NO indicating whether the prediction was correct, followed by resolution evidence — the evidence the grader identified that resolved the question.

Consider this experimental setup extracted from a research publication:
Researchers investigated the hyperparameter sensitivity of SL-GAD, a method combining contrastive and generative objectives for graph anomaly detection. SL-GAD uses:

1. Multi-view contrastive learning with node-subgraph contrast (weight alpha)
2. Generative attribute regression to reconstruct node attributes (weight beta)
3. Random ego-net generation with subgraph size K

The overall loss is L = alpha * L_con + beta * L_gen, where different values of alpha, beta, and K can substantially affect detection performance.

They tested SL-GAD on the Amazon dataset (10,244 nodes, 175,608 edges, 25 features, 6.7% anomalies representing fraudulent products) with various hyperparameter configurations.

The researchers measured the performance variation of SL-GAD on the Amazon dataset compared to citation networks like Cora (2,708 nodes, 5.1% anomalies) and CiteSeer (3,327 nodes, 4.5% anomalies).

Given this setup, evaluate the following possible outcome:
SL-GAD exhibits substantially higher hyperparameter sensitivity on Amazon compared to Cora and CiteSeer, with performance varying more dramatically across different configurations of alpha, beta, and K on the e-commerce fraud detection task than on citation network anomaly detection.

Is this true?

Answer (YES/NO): YES